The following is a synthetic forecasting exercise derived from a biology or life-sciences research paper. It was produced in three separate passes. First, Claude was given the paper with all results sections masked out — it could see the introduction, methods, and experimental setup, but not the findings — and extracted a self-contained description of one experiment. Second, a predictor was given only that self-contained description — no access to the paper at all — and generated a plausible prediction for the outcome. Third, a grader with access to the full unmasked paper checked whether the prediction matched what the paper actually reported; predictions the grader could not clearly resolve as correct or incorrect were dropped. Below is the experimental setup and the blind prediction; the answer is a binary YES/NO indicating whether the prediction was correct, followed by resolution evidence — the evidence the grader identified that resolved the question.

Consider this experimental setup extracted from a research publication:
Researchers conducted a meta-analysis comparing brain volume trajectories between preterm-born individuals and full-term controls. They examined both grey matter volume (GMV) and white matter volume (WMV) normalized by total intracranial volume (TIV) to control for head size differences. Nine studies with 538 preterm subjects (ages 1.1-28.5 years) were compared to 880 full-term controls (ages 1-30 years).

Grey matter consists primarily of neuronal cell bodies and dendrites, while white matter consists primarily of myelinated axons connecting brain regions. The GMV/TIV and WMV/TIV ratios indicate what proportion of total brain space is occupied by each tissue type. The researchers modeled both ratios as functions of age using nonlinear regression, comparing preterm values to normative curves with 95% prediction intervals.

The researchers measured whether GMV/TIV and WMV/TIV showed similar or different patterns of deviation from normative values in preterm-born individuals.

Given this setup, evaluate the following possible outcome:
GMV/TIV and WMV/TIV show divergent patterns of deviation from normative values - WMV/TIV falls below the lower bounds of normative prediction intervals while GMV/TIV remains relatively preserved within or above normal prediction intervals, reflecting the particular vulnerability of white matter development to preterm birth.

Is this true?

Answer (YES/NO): NO